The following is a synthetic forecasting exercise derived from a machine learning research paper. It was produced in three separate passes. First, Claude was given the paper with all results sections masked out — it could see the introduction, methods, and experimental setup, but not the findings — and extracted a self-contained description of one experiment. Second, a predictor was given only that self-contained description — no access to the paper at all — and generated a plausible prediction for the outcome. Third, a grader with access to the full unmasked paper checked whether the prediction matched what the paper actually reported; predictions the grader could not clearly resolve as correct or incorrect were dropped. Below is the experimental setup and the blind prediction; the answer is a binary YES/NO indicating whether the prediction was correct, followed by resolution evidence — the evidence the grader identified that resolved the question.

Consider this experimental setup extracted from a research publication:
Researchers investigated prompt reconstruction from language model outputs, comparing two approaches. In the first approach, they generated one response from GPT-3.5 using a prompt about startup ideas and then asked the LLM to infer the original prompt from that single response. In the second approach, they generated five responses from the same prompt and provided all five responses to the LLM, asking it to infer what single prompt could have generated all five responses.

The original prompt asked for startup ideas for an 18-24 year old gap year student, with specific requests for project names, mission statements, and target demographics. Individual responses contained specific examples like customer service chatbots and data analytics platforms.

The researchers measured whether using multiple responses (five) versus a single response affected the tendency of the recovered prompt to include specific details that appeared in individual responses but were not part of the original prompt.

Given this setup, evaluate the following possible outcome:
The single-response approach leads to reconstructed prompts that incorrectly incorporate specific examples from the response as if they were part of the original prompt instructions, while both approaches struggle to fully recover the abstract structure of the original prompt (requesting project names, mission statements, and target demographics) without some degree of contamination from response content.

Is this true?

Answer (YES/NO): NO